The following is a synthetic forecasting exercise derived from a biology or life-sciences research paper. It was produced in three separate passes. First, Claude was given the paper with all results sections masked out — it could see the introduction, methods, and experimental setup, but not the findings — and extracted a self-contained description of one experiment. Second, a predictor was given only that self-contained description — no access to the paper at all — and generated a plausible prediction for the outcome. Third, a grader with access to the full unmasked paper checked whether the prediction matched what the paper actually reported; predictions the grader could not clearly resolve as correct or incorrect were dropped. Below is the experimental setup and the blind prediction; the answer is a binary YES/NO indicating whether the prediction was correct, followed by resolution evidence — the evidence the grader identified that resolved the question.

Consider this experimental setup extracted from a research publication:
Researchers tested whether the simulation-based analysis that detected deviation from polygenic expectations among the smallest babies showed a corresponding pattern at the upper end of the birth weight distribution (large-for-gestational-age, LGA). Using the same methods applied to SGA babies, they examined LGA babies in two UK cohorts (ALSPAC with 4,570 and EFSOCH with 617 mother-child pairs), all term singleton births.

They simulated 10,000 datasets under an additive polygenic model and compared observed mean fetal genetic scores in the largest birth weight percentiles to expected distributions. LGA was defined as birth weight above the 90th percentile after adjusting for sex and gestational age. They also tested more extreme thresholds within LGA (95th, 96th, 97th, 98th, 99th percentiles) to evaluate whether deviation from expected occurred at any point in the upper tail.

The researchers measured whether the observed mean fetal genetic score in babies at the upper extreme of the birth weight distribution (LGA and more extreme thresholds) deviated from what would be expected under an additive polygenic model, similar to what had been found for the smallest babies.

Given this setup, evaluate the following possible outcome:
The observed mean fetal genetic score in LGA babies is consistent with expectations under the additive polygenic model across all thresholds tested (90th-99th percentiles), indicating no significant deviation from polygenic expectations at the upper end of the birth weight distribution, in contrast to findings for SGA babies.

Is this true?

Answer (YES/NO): YES